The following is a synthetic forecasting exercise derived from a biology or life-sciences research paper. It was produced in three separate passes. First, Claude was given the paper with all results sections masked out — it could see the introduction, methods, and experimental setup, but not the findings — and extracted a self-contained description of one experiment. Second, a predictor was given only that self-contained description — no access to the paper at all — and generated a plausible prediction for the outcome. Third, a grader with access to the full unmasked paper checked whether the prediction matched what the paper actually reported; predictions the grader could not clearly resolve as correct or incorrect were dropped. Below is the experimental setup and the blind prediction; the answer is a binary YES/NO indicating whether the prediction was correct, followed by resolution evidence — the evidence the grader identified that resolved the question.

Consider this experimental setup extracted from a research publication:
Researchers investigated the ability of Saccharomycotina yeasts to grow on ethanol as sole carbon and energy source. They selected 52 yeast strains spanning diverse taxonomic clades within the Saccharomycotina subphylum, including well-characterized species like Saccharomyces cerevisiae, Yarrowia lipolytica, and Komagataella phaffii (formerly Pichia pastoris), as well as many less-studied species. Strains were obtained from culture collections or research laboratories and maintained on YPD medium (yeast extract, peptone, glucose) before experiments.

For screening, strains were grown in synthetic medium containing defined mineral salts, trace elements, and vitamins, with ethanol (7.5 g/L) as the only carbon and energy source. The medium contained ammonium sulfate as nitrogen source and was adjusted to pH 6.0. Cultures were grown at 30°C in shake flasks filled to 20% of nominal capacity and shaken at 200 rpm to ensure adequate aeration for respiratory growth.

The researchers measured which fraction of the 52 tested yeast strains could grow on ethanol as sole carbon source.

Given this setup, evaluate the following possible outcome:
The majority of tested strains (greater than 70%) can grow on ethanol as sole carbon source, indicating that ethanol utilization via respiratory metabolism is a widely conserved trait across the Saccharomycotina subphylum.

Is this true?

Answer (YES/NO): YES